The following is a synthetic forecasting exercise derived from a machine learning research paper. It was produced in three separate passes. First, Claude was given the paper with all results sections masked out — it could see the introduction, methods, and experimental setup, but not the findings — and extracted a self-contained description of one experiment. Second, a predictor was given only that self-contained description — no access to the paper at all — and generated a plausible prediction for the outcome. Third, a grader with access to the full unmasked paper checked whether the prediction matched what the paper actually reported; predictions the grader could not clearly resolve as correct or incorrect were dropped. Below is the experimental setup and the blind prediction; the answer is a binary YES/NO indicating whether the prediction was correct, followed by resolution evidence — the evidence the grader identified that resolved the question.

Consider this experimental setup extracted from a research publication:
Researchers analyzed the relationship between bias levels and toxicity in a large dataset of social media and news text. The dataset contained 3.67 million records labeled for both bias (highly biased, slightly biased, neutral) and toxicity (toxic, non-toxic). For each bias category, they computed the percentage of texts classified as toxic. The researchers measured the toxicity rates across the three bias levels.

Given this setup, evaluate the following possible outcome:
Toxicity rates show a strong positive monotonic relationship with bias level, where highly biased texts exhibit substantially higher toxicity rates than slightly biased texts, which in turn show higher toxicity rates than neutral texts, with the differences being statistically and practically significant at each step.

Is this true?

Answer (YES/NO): YES